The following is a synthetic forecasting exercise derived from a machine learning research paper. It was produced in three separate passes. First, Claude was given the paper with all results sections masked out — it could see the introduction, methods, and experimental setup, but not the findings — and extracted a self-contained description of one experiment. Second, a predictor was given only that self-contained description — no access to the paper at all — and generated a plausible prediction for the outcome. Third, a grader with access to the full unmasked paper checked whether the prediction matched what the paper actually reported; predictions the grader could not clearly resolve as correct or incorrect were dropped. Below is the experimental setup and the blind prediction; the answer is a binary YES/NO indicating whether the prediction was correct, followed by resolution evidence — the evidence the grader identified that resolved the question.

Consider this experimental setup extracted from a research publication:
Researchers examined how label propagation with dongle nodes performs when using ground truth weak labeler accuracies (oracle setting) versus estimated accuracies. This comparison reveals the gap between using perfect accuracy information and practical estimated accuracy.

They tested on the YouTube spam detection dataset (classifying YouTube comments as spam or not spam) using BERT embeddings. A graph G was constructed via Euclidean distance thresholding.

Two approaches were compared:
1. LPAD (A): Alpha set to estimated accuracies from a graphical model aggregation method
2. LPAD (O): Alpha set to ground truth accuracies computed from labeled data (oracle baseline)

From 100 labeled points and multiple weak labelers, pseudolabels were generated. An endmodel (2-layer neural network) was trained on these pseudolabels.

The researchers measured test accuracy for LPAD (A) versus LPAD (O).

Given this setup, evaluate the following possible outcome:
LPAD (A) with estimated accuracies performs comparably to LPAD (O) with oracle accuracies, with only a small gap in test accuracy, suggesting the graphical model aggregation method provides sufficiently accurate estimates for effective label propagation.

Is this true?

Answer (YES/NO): YES